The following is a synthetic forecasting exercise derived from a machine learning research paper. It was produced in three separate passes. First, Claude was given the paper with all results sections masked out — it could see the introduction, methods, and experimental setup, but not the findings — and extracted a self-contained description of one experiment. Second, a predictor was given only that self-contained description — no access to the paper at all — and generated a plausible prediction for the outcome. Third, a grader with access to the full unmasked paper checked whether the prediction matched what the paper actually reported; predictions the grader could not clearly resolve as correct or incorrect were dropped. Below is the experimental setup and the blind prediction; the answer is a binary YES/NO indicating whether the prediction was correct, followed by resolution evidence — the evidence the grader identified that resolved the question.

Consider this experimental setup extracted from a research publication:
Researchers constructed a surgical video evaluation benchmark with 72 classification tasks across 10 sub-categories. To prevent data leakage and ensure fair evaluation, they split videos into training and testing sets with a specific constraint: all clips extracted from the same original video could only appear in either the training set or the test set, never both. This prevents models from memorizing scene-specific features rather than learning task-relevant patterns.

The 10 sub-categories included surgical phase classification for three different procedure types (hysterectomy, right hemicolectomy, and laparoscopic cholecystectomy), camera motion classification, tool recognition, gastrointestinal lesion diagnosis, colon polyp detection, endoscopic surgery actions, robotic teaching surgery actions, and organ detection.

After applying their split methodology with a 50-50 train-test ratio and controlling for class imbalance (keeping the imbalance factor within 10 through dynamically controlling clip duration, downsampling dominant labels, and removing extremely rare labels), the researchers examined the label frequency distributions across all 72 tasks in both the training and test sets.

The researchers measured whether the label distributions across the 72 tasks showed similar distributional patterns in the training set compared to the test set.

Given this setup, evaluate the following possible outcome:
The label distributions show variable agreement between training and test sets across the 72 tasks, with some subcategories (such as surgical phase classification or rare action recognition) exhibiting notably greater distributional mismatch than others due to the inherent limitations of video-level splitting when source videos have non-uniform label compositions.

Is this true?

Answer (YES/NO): NO